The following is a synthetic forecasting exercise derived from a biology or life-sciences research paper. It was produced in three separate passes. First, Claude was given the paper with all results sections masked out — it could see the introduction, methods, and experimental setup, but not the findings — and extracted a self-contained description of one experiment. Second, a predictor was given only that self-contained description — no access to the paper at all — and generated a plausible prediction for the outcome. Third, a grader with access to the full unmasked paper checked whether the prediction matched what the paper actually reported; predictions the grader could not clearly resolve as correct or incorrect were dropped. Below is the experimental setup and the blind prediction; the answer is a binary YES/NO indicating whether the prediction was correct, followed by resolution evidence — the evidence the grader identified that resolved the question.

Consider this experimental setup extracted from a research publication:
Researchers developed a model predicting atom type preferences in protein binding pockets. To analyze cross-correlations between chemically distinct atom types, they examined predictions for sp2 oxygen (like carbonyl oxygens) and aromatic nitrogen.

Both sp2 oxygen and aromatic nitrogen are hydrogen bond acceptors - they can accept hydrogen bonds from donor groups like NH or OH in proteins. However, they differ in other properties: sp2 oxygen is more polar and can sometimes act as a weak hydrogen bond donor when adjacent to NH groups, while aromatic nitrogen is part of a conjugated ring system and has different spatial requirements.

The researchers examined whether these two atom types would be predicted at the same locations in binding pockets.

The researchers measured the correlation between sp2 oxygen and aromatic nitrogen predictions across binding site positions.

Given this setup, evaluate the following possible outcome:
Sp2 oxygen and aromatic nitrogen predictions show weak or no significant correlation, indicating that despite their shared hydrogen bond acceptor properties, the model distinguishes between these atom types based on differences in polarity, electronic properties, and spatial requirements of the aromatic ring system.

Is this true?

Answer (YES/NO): NO